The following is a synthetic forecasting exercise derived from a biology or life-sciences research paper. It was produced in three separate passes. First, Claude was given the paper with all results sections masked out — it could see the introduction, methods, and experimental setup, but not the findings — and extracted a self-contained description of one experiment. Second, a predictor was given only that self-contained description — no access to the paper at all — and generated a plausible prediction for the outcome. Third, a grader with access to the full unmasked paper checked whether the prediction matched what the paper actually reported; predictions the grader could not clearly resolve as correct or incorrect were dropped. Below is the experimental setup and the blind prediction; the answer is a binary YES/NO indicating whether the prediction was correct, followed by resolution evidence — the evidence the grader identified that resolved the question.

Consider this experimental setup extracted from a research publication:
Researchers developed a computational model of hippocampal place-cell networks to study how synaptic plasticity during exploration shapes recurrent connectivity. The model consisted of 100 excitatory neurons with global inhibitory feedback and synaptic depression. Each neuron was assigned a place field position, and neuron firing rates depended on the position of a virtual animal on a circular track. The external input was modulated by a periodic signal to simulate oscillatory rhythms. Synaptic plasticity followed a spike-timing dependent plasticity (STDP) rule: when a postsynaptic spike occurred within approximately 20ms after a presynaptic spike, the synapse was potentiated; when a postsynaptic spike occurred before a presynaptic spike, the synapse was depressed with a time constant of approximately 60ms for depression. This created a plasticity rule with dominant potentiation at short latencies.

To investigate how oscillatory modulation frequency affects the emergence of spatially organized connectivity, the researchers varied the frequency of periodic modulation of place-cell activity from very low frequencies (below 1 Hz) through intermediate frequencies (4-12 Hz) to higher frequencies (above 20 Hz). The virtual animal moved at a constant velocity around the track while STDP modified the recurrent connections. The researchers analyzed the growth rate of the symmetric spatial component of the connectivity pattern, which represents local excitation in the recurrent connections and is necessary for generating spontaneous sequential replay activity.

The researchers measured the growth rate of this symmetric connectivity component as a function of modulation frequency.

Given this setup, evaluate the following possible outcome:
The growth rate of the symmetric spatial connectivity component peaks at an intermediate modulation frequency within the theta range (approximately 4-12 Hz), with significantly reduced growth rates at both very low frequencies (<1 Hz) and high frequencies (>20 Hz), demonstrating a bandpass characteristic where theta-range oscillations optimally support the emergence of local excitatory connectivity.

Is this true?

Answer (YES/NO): YES